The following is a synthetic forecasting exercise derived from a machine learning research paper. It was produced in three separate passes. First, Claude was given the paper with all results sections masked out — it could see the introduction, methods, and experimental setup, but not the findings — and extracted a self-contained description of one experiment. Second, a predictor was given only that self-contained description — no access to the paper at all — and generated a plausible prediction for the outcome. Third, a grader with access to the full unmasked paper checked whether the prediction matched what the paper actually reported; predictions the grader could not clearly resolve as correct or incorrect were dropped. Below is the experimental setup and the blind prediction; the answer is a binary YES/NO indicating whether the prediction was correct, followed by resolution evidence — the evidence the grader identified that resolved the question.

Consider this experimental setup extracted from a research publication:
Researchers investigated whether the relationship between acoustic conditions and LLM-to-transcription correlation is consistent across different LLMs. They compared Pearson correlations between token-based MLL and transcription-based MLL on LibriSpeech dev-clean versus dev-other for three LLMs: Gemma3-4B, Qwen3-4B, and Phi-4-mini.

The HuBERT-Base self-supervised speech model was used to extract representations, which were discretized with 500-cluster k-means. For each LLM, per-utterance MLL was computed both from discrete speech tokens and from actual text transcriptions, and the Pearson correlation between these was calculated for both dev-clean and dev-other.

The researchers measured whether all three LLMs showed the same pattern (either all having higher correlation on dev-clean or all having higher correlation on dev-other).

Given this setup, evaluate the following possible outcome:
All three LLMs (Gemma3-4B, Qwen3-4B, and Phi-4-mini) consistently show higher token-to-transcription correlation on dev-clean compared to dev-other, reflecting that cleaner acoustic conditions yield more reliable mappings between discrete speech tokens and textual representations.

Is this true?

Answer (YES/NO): YES